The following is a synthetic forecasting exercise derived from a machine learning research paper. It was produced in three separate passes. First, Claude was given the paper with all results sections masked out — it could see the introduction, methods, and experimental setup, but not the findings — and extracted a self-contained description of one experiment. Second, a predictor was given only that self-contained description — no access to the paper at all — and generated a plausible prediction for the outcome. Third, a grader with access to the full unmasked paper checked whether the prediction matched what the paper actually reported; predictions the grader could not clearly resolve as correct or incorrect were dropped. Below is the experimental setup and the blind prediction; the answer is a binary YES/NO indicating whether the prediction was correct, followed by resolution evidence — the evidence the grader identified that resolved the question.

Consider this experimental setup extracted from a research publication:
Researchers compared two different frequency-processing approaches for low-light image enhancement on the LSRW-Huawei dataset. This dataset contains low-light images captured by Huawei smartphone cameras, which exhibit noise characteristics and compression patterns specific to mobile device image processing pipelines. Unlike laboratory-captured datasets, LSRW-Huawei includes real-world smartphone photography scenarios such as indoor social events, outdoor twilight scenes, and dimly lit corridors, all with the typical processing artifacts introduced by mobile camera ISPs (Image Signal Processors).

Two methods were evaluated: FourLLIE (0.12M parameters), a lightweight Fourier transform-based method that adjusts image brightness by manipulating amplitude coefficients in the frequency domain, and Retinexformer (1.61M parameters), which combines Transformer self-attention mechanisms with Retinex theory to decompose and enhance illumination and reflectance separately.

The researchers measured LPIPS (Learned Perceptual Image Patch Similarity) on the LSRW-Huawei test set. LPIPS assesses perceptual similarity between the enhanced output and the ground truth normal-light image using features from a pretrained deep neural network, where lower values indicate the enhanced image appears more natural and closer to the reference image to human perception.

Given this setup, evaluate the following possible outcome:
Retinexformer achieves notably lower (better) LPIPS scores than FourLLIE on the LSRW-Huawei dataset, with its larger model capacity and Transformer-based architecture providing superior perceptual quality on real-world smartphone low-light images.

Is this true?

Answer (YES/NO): YES